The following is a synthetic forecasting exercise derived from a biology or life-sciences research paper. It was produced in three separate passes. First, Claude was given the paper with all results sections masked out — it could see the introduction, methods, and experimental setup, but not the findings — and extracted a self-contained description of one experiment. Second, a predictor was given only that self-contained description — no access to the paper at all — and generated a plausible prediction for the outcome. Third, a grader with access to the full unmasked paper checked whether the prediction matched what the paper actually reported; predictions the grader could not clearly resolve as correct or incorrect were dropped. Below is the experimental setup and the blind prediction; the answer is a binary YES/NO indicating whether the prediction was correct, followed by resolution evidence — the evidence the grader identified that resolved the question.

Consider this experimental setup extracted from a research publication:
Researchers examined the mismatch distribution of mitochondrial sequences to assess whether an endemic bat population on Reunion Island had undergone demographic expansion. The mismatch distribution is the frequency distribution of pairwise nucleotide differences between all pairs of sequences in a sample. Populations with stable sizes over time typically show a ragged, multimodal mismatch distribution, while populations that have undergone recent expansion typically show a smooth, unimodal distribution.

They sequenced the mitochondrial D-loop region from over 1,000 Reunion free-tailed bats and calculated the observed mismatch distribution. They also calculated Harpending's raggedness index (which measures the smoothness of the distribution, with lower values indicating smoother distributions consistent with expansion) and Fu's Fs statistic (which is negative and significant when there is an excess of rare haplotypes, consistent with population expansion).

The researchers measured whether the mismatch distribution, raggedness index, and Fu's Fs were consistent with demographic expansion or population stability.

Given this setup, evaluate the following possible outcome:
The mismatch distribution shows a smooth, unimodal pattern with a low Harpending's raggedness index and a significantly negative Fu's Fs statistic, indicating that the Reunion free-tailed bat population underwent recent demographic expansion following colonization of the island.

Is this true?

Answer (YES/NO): NO